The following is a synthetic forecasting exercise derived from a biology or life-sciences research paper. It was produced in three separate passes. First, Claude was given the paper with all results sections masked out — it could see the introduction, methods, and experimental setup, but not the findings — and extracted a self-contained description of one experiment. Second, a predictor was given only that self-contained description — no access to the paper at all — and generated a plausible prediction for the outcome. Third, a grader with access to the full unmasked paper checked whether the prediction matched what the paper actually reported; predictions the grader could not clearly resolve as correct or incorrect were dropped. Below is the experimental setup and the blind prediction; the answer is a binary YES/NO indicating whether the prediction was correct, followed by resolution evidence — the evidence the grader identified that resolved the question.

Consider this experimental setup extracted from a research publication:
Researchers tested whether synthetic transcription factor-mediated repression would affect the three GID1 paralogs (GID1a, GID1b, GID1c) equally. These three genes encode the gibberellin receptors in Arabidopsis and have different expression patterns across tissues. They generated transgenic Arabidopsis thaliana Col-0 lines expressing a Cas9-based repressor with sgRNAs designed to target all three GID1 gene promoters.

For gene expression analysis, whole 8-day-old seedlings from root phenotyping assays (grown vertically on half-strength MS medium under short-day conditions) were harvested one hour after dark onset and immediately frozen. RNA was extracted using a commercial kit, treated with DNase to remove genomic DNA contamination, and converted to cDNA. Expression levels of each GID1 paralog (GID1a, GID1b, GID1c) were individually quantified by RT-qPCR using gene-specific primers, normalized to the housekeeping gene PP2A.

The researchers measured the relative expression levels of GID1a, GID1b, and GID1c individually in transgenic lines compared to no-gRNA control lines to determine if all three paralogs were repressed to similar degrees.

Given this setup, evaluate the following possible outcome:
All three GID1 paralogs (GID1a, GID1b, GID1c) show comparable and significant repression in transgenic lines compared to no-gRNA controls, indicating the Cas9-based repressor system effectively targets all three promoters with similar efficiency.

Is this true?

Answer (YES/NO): NO